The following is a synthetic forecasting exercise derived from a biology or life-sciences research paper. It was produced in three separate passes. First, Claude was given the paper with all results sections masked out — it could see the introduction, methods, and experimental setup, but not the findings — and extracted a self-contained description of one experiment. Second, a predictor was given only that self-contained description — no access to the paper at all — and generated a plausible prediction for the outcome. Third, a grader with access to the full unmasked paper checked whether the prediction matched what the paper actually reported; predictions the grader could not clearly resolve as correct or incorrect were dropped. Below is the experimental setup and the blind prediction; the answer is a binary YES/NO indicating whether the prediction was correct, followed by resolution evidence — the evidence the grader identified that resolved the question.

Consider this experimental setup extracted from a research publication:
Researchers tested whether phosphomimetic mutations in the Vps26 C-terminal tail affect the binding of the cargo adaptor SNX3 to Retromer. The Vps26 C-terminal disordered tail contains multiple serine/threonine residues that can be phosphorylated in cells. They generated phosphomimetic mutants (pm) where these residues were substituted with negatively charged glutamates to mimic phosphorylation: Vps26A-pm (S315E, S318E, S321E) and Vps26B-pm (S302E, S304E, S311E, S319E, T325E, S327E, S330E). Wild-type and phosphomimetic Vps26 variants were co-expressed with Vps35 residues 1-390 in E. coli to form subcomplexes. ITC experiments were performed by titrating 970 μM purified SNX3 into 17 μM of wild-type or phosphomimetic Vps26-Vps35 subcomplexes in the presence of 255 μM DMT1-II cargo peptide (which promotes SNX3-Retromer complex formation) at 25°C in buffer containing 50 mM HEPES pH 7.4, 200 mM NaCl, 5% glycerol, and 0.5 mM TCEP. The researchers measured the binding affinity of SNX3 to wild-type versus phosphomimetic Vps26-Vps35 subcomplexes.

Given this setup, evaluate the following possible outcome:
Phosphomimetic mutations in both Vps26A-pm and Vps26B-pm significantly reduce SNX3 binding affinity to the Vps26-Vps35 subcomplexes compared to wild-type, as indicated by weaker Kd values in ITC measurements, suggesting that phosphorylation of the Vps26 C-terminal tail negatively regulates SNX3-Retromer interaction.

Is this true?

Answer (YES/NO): NO